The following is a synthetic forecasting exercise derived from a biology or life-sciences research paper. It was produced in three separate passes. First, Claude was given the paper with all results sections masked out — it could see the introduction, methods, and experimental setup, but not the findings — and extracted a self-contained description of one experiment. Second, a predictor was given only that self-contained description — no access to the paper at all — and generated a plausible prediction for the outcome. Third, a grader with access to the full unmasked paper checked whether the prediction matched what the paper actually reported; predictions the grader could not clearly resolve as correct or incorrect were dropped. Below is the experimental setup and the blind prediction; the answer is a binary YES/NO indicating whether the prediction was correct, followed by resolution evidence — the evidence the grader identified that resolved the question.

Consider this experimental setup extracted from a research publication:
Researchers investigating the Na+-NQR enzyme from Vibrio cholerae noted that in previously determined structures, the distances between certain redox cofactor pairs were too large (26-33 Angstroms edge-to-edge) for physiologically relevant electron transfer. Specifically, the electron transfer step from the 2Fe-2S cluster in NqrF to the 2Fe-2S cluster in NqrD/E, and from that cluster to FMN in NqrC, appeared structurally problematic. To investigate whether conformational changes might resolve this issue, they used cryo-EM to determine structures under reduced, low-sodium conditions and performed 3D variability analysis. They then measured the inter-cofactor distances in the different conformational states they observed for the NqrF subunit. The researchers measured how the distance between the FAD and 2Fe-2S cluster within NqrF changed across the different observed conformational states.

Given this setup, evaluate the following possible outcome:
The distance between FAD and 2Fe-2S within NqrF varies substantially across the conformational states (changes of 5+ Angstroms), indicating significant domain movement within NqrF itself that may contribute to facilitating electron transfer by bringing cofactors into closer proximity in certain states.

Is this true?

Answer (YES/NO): YES